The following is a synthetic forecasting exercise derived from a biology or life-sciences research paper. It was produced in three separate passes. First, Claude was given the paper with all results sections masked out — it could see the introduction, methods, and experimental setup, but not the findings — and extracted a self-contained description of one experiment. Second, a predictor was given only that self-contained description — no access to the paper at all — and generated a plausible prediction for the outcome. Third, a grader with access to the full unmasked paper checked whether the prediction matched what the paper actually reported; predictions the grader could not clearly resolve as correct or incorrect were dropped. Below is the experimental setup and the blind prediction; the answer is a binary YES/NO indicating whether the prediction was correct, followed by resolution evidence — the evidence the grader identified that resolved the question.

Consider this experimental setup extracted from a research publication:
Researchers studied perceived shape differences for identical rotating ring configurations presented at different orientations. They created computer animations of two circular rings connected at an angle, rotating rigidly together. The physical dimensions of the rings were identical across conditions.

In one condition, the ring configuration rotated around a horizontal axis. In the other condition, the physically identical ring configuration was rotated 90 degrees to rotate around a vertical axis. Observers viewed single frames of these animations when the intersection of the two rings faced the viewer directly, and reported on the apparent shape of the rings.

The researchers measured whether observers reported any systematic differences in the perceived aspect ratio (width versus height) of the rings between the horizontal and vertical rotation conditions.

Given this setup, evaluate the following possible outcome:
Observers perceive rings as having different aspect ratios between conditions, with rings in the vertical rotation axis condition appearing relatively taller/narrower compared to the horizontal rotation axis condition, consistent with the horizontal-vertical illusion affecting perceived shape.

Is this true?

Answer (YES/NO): YES